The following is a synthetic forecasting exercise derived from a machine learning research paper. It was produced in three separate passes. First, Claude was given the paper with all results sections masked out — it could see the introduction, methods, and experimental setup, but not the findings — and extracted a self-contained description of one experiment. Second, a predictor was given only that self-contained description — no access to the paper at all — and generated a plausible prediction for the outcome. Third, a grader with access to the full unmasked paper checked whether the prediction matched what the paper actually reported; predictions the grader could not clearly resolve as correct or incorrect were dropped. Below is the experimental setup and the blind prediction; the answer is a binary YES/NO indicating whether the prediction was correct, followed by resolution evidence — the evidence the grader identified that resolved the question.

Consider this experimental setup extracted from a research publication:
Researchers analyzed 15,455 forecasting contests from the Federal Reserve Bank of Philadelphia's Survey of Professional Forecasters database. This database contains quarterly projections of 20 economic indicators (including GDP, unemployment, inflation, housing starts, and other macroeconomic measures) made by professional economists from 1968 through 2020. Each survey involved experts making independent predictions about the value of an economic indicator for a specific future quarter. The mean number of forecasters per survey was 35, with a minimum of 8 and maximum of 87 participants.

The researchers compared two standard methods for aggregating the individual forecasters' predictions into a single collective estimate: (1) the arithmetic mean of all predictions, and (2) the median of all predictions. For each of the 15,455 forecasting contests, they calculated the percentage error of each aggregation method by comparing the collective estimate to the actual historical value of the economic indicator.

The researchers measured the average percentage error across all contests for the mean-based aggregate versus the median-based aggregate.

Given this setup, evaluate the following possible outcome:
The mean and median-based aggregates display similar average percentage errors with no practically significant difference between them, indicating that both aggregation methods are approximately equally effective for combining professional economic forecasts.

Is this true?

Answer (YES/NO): YES